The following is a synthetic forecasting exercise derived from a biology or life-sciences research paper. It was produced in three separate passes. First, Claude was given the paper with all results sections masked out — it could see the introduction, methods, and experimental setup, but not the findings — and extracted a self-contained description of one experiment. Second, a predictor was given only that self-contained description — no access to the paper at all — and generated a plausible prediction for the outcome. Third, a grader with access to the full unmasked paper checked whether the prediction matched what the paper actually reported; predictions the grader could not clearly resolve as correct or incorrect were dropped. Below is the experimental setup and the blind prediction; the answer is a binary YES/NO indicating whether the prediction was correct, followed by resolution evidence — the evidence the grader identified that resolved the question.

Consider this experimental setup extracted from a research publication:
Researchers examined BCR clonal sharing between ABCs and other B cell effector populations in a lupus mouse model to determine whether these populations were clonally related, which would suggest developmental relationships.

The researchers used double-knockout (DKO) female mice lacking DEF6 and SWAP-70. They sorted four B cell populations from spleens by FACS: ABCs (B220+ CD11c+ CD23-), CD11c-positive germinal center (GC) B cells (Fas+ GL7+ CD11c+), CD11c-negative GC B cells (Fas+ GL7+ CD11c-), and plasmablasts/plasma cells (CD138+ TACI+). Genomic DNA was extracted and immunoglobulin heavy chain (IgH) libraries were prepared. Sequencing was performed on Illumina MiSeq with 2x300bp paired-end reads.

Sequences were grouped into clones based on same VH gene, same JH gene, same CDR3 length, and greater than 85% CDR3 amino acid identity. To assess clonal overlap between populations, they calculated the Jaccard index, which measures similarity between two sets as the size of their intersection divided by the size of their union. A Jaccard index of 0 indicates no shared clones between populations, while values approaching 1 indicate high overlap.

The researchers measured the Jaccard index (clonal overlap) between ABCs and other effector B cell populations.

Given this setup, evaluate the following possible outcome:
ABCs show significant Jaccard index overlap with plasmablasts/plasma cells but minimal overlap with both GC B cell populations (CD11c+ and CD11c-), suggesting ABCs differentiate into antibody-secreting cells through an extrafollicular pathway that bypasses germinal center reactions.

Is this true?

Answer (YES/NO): NO